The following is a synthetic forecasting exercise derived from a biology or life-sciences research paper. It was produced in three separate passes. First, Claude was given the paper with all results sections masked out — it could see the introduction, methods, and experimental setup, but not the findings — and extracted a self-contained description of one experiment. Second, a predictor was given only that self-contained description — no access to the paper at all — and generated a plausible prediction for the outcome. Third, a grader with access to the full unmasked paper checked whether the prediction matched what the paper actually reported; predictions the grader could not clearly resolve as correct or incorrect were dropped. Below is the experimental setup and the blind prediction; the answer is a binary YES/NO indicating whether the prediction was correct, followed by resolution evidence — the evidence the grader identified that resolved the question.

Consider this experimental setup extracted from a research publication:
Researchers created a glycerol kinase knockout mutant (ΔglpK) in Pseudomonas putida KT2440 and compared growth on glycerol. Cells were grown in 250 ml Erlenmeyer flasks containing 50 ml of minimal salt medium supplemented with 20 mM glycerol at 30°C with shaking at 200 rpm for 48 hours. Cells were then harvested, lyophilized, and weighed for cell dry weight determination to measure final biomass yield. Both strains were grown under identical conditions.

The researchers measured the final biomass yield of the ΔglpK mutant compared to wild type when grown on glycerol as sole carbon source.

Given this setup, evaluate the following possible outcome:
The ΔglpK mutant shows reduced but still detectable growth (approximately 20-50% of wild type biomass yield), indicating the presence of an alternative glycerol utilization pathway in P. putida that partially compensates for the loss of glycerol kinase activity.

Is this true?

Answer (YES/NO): YES